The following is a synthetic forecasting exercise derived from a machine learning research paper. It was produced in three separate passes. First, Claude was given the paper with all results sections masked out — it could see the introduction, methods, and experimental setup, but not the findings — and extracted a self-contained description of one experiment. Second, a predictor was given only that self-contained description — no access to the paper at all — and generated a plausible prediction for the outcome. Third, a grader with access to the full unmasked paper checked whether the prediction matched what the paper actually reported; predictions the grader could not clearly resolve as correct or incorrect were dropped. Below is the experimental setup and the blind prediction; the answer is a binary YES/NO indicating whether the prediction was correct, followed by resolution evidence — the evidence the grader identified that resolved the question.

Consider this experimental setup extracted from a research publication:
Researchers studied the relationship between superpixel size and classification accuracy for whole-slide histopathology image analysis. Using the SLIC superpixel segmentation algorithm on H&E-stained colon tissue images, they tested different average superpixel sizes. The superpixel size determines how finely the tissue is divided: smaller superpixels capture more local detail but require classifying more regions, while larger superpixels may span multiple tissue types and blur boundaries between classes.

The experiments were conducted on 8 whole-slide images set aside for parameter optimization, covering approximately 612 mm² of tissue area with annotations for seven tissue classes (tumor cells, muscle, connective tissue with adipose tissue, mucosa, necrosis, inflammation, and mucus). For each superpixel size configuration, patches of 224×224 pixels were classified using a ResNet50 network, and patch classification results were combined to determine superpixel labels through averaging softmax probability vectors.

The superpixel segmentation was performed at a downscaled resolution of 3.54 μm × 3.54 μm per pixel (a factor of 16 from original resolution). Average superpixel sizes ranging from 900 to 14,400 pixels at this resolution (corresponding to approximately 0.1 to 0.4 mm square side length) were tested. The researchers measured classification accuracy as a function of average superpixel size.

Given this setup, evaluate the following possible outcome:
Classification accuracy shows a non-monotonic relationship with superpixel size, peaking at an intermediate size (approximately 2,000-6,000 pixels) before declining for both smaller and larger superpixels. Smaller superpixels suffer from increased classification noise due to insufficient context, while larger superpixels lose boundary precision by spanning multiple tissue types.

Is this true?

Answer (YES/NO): NO